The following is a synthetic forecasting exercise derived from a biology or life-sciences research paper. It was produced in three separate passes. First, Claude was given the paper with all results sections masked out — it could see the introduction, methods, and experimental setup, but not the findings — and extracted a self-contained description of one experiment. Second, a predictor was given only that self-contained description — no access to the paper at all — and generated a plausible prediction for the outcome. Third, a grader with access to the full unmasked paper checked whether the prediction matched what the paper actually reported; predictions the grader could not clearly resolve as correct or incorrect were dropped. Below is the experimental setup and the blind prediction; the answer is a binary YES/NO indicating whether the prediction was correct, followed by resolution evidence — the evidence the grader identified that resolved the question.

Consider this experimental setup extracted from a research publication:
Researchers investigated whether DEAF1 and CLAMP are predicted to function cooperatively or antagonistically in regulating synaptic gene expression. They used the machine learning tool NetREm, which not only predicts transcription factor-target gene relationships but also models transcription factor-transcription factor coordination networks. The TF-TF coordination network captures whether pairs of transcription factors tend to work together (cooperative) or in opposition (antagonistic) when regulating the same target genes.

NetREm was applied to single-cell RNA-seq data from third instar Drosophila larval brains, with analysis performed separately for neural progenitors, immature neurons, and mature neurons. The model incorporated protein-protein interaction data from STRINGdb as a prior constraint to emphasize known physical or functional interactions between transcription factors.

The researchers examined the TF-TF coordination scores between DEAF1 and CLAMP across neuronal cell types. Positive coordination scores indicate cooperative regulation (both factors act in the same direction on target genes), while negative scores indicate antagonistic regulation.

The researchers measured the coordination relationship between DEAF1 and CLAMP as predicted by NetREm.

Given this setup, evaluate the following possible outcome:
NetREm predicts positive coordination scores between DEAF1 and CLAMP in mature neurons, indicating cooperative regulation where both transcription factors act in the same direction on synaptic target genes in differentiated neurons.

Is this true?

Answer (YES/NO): NO